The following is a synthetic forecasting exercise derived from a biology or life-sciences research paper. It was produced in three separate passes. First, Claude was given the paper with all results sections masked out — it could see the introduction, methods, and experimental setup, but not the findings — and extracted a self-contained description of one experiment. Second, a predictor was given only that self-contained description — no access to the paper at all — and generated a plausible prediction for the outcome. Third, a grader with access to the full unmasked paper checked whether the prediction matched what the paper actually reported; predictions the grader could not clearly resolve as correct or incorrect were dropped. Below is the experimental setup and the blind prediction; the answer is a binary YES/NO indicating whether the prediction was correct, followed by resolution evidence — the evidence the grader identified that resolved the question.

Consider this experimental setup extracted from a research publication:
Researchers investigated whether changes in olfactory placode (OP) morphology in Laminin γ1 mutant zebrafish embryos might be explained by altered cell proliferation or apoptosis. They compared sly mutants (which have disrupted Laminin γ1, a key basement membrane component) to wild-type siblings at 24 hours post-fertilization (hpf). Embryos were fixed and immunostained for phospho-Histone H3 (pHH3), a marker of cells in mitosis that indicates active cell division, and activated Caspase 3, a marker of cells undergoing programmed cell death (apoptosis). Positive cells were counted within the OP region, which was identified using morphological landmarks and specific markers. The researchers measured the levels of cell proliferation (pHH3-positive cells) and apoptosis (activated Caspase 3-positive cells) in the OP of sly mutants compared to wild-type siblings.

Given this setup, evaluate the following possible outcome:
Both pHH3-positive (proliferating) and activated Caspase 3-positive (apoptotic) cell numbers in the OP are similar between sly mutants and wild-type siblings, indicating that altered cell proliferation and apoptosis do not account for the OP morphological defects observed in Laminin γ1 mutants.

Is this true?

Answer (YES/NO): NO